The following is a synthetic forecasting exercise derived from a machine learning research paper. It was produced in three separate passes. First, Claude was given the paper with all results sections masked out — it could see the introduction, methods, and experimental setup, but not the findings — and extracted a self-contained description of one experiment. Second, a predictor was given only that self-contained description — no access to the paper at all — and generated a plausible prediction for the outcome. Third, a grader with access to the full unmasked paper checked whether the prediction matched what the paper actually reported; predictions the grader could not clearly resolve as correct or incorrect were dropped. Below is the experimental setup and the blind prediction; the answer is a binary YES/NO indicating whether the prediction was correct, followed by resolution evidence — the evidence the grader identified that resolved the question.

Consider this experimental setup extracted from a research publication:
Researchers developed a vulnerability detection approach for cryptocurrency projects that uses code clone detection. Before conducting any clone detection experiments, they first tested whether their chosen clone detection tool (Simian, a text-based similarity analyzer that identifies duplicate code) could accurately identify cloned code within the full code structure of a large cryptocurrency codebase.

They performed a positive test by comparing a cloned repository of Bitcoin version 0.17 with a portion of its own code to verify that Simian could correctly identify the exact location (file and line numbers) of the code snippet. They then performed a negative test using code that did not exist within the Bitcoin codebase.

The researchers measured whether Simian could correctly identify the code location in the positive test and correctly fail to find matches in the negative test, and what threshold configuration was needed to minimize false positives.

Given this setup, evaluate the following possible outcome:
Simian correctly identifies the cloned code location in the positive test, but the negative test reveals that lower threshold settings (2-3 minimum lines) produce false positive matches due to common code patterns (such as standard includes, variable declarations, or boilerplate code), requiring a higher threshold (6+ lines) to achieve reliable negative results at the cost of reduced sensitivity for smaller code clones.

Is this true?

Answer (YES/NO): NO